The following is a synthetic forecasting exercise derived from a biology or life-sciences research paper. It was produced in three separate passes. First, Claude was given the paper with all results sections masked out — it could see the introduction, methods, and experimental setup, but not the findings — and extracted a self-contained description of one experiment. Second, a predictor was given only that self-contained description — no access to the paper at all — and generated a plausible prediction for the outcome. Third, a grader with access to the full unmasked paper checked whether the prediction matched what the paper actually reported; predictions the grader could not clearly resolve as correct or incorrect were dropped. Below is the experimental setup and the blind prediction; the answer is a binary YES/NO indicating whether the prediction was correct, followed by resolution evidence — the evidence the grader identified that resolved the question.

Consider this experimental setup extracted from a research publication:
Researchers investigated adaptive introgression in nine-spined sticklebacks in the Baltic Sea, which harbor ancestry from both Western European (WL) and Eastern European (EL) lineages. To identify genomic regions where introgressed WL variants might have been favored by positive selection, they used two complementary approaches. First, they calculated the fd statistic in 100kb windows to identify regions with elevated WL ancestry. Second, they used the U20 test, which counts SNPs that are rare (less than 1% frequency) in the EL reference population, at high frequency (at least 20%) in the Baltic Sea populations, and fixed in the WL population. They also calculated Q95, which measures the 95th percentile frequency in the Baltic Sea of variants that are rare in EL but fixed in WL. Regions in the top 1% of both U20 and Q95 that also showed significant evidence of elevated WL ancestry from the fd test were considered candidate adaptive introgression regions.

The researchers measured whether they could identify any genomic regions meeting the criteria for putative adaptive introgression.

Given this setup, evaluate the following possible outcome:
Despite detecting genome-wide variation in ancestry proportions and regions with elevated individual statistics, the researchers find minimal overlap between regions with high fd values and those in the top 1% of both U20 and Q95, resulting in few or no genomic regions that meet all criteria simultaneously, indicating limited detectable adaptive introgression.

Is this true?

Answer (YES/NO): NO